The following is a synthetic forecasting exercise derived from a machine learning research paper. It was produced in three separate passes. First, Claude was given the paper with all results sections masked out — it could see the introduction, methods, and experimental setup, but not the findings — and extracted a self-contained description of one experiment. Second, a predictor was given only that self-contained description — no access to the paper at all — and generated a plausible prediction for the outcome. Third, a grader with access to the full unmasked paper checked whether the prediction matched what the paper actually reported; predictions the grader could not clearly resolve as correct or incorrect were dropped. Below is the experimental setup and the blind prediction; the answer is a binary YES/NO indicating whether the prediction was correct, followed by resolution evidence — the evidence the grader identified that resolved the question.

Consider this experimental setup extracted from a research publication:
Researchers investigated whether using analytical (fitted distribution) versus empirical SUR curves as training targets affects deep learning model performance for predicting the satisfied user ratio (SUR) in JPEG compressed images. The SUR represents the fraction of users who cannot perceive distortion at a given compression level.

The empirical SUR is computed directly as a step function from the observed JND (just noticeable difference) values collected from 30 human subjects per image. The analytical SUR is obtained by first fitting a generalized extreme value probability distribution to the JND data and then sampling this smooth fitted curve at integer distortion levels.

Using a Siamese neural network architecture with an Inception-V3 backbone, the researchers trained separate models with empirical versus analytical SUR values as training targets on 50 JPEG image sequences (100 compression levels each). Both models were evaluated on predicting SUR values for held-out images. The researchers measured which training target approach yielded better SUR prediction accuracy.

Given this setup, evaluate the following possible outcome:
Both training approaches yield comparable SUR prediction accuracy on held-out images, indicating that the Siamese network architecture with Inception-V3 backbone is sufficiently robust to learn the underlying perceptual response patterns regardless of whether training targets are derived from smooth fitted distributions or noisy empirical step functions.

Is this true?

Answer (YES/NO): NO